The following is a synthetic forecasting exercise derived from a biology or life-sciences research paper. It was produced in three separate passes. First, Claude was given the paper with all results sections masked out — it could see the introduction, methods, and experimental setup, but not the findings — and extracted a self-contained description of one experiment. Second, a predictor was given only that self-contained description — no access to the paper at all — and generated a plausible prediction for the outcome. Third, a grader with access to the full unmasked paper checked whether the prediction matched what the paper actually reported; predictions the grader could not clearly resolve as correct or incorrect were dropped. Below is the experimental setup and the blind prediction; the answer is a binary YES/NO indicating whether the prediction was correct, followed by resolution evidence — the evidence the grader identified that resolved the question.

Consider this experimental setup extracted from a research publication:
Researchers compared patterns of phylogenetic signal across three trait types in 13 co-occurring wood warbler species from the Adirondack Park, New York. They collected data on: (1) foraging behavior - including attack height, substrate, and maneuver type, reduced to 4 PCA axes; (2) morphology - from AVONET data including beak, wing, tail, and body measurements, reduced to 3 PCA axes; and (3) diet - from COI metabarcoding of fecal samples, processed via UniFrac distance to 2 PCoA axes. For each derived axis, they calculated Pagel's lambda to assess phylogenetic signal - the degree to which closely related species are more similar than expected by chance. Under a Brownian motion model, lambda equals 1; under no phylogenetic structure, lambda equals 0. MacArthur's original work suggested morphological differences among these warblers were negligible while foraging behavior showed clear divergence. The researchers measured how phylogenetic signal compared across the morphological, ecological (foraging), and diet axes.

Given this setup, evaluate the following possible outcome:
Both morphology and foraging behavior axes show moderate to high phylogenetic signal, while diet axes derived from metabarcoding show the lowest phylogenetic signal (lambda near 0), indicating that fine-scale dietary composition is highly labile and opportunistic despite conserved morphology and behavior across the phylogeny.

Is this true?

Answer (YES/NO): NO